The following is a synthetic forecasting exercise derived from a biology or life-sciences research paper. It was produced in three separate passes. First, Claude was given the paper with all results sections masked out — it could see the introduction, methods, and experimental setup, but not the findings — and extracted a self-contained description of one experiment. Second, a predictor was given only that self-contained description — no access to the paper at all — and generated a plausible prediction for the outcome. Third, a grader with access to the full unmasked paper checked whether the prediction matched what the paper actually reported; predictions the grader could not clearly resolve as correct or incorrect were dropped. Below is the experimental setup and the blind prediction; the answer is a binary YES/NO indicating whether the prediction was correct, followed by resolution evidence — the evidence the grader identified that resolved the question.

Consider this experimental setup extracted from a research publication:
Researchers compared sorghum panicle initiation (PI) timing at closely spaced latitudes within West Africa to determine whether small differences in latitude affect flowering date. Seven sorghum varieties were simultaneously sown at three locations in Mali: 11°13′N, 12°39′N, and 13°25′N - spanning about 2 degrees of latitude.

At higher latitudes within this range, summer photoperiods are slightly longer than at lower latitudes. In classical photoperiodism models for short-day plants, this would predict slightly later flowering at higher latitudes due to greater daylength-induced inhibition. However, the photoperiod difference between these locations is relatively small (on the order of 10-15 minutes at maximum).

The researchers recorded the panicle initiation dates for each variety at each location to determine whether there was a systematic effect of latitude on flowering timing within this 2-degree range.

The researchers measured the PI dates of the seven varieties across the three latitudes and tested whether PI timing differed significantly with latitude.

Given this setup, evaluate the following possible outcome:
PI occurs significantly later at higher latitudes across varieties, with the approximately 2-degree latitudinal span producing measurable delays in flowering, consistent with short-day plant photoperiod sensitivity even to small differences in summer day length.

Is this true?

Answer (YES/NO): YES